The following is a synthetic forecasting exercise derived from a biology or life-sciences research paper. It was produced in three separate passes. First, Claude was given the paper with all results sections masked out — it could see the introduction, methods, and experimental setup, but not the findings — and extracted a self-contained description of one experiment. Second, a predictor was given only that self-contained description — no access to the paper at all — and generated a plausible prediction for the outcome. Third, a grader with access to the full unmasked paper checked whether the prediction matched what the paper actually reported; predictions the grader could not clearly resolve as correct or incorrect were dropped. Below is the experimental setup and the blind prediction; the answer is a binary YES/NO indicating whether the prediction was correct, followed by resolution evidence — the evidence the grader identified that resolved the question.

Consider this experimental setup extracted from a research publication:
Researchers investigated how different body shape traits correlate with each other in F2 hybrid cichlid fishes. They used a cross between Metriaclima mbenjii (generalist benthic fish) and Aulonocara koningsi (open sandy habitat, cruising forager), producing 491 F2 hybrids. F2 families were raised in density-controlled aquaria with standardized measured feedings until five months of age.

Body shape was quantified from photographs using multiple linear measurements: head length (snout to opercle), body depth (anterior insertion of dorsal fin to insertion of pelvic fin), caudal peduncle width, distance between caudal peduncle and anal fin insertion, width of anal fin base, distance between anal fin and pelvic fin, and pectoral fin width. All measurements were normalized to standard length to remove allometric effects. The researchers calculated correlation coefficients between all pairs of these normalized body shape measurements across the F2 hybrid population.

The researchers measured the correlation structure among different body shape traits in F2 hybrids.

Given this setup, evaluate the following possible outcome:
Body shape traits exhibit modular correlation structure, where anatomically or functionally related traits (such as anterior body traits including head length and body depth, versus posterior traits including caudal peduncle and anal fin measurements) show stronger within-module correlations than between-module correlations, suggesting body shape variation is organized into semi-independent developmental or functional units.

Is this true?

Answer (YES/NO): NO